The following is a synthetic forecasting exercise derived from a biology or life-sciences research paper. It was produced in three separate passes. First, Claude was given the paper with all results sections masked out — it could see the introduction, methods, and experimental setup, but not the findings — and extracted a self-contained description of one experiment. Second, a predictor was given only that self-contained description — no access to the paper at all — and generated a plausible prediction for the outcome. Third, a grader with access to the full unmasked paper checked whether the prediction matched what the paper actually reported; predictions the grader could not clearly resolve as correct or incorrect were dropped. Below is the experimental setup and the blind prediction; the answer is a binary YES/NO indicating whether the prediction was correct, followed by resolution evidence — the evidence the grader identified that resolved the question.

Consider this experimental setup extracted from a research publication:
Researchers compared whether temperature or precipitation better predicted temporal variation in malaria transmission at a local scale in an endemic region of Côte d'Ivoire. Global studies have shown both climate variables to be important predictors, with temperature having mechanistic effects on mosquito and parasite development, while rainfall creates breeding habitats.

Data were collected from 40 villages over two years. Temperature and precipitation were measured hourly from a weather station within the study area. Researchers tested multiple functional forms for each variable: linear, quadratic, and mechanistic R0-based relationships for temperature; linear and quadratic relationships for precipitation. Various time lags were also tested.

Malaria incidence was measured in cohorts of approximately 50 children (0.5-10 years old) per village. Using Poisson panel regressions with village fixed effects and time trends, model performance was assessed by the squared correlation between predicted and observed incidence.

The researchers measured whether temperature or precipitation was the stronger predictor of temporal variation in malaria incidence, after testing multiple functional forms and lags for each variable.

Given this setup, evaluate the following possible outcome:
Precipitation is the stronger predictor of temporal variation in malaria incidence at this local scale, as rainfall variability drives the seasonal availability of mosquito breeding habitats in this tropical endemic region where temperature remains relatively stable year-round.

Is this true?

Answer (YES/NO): NO